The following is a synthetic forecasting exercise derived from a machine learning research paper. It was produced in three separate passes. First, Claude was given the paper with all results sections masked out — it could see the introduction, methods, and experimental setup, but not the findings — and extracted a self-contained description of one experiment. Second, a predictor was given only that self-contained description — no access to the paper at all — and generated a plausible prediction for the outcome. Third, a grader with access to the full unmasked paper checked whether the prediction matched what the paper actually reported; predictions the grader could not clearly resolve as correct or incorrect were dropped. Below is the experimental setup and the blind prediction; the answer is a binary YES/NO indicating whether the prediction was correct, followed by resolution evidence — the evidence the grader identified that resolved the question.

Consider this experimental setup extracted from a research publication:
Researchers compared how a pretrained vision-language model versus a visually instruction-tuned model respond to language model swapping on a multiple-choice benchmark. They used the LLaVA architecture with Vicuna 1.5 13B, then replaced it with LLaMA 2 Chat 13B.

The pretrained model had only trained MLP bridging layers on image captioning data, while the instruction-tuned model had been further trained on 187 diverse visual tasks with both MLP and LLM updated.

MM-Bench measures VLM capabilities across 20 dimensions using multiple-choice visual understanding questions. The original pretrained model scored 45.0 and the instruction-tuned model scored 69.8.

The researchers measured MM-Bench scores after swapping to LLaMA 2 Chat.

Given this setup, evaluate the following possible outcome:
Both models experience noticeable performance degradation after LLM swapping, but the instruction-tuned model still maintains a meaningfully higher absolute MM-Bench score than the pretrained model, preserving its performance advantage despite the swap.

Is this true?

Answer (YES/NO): NO